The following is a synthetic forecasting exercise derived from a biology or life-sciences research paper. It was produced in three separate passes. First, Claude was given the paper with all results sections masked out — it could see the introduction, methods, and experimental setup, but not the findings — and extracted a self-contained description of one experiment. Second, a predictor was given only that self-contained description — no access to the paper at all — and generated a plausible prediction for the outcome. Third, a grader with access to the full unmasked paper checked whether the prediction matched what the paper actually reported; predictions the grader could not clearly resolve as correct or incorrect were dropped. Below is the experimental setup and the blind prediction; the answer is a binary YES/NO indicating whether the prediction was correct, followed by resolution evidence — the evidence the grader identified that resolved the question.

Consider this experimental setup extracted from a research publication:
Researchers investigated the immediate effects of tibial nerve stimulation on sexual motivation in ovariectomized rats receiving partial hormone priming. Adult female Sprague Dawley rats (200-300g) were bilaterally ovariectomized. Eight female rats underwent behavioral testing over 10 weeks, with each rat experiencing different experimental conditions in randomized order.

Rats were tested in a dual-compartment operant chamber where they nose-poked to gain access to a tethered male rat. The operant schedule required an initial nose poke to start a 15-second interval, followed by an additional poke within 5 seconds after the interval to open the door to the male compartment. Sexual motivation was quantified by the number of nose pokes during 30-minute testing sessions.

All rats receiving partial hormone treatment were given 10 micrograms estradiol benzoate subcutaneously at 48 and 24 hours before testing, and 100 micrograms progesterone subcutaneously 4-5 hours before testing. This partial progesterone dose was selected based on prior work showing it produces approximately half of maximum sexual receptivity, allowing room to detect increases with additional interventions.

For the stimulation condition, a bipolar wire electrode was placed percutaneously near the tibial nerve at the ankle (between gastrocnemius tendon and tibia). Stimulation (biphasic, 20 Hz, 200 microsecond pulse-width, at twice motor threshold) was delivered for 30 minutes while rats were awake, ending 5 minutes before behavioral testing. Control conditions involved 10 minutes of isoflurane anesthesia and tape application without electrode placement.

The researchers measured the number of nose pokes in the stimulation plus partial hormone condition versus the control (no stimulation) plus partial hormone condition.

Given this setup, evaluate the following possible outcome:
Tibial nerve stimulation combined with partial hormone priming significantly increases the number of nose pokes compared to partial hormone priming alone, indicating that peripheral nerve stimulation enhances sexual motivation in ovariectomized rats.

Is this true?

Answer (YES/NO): NO